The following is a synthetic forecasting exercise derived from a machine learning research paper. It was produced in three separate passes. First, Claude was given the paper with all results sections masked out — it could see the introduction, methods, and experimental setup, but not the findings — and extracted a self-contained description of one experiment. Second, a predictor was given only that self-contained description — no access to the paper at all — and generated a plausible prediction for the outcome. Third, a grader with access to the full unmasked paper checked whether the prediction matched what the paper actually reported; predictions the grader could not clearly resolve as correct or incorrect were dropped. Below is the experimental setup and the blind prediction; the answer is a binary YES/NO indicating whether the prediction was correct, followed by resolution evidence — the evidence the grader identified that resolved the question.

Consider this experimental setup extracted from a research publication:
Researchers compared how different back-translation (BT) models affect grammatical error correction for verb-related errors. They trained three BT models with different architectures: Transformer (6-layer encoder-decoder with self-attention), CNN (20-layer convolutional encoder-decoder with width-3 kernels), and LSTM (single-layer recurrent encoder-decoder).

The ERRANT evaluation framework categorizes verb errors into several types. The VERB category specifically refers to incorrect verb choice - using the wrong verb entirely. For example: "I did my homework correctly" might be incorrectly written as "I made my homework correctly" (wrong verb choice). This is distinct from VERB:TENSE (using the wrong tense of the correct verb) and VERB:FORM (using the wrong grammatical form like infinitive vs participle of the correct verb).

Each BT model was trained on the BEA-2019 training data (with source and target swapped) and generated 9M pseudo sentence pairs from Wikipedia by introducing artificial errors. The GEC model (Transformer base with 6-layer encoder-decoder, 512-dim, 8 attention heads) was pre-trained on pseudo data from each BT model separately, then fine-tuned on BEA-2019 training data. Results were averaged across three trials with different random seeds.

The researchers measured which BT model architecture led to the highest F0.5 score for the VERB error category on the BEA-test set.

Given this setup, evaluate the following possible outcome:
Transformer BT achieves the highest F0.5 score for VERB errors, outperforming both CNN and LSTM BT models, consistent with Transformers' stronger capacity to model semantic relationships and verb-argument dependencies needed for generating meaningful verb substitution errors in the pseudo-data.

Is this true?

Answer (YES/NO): NO